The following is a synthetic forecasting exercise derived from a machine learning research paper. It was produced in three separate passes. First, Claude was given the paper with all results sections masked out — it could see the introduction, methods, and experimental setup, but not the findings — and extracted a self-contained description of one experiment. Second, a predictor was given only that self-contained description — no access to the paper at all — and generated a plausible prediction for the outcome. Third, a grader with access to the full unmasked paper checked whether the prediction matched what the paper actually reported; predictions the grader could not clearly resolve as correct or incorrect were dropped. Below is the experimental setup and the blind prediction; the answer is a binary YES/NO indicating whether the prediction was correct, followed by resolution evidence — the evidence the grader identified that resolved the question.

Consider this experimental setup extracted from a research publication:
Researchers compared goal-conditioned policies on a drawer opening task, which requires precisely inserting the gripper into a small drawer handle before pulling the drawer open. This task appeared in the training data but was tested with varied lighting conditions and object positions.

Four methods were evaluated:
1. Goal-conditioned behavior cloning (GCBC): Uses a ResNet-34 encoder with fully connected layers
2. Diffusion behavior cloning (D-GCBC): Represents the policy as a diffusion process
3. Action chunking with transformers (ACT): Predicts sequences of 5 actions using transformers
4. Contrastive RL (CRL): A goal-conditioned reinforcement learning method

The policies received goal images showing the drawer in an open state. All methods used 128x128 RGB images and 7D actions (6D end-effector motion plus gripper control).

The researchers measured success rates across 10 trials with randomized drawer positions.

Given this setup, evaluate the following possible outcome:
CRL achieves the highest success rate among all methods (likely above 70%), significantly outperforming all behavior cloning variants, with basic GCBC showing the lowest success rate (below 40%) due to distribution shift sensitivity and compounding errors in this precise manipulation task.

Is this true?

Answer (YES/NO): NO